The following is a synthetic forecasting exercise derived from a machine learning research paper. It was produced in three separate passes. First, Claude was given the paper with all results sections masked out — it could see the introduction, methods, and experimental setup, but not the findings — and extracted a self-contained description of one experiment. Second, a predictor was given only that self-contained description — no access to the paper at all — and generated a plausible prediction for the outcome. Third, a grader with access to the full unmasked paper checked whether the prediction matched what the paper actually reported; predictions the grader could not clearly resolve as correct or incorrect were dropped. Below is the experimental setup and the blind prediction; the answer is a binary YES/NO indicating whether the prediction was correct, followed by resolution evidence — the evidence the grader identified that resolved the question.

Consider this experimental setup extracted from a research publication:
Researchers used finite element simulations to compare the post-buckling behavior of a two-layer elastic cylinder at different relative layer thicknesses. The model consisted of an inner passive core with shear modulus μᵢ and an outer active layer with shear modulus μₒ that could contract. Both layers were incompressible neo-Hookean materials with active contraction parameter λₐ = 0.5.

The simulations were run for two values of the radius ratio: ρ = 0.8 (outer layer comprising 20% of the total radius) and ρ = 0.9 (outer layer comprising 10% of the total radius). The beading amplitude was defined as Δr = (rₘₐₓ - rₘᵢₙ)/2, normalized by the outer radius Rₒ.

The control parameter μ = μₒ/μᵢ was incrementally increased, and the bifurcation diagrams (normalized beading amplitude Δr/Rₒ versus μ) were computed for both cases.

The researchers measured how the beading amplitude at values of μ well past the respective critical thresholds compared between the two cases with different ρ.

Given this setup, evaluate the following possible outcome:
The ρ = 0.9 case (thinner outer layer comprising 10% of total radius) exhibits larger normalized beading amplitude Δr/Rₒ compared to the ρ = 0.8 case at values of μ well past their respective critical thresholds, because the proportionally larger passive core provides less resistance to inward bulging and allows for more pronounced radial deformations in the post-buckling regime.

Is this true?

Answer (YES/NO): YES